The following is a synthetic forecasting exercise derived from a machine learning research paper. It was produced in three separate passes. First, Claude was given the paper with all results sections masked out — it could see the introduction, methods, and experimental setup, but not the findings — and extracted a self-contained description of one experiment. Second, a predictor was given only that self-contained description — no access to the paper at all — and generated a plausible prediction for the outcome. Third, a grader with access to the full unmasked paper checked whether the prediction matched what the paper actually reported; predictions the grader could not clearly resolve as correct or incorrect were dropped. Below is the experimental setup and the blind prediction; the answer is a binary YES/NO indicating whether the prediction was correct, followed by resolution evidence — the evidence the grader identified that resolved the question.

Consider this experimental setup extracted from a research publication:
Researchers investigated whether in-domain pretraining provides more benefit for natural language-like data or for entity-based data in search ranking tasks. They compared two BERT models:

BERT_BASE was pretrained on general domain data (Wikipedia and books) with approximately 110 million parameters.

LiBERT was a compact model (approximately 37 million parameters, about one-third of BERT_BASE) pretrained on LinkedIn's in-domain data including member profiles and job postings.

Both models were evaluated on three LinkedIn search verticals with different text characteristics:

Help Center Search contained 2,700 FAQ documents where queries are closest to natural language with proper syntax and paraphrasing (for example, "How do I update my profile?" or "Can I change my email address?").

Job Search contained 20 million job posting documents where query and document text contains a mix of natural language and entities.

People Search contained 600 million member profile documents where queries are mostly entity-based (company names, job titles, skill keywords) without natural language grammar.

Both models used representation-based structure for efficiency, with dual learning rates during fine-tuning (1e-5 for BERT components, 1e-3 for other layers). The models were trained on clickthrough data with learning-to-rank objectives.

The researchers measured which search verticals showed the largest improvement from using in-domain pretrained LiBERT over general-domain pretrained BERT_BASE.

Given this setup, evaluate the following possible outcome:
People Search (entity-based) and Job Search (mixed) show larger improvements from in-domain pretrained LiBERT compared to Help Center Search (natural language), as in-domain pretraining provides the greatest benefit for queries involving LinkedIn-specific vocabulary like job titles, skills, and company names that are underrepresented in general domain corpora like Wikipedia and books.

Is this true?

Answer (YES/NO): YES